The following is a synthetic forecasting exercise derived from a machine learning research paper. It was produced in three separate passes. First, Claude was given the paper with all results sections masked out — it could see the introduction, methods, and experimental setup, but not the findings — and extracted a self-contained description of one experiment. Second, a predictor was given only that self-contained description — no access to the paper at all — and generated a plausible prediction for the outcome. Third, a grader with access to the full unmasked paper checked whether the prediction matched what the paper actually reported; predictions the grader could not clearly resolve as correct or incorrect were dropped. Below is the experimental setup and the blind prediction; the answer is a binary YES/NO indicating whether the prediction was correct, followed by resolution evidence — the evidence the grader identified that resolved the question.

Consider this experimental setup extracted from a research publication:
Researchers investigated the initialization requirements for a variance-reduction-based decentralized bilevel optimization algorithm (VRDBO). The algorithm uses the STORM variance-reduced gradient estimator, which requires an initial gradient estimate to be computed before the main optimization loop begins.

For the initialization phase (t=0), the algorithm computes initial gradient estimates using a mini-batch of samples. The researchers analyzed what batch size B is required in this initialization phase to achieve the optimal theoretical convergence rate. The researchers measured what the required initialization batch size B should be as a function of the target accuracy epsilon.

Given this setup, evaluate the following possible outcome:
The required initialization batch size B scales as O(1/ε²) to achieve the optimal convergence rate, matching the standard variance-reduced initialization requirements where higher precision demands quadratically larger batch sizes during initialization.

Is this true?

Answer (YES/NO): NO